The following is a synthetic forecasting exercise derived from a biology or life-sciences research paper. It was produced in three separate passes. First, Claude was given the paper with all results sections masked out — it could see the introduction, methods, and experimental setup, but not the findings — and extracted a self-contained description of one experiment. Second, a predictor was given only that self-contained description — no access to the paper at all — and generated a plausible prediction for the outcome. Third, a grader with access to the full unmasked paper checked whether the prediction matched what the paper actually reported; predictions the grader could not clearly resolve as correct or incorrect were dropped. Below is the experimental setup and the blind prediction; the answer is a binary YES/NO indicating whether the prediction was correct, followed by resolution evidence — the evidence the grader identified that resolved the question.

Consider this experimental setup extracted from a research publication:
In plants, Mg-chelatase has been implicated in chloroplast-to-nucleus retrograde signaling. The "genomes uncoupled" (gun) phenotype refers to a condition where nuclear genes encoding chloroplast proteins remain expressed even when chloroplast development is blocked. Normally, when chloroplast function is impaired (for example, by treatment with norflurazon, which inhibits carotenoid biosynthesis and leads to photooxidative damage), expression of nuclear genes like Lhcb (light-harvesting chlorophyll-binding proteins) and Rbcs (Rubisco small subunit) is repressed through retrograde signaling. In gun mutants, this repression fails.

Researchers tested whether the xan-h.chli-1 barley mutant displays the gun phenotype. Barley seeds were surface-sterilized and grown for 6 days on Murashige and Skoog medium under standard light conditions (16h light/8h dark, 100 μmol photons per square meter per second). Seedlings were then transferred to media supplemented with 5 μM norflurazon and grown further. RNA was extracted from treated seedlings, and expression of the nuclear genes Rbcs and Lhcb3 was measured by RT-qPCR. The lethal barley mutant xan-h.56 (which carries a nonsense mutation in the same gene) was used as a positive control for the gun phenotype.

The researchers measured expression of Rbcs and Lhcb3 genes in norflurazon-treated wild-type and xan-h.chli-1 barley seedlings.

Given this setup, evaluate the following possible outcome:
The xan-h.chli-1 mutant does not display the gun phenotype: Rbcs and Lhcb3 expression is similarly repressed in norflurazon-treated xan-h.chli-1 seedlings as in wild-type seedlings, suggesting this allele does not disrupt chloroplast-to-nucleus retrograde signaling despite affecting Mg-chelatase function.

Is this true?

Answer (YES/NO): YES